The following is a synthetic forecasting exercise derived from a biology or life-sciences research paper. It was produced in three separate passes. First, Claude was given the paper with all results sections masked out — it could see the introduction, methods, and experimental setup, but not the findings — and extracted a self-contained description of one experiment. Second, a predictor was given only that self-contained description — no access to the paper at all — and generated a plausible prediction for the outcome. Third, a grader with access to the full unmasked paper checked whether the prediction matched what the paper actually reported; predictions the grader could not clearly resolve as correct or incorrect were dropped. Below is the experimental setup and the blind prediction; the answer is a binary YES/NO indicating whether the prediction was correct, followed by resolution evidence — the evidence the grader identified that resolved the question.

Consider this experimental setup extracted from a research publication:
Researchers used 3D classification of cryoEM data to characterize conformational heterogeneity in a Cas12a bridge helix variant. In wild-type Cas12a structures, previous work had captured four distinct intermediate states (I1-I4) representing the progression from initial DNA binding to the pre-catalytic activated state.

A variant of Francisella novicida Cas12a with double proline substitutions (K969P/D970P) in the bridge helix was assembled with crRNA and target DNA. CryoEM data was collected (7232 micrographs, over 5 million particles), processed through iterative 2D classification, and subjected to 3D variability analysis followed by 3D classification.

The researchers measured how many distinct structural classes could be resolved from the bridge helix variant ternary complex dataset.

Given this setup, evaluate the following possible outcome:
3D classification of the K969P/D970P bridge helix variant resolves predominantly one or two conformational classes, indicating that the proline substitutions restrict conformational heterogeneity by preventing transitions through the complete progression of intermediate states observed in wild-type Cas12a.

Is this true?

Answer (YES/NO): NO